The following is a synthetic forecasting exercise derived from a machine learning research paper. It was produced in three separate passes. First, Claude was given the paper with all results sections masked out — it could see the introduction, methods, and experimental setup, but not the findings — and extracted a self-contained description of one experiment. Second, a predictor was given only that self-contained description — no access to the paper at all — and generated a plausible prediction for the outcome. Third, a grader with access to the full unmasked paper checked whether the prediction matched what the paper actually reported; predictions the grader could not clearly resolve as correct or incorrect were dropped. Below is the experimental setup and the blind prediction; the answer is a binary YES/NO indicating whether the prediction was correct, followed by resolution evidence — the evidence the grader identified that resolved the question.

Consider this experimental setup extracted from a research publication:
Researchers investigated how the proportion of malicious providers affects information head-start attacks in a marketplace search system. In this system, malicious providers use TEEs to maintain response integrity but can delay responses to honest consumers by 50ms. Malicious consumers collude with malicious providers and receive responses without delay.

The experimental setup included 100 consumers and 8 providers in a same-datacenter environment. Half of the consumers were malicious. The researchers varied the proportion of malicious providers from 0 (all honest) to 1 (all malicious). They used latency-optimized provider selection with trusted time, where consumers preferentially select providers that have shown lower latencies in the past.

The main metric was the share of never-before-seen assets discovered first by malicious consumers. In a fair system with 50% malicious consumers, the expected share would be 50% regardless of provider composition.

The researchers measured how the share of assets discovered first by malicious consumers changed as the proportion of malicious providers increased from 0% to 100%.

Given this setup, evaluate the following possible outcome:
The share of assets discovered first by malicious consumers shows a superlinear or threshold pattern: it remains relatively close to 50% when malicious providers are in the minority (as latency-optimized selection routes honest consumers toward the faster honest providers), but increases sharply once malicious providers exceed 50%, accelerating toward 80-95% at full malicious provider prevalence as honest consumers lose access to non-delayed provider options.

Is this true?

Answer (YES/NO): NO